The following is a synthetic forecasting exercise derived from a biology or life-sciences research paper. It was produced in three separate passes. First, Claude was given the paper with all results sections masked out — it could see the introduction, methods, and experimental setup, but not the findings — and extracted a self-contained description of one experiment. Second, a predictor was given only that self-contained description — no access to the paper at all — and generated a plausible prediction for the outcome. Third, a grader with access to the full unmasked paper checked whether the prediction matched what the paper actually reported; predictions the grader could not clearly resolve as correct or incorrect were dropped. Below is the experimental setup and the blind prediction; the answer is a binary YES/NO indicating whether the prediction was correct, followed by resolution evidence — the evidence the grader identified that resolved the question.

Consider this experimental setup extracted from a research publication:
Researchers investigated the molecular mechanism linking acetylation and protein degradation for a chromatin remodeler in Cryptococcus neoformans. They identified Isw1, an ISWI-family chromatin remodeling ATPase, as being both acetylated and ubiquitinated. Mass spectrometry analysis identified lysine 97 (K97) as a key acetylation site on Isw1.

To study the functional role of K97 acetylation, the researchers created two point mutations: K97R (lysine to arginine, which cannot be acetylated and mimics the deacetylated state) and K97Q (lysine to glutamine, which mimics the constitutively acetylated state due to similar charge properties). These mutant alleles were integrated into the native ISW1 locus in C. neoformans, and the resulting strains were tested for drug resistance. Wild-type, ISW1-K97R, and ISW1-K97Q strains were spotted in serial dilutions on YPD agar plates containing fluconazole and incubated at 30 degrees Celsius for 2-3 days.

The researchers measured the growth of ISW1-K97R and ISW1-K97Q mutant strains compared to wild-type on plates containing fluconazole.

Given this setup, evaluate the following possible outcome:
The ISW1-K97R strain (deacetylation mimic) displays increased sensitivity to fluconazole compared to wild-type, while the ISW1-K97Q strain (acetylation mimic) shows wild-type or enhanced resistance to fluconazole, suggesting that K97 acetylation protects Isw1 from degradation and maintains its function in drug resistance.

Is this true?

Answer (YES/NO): NO